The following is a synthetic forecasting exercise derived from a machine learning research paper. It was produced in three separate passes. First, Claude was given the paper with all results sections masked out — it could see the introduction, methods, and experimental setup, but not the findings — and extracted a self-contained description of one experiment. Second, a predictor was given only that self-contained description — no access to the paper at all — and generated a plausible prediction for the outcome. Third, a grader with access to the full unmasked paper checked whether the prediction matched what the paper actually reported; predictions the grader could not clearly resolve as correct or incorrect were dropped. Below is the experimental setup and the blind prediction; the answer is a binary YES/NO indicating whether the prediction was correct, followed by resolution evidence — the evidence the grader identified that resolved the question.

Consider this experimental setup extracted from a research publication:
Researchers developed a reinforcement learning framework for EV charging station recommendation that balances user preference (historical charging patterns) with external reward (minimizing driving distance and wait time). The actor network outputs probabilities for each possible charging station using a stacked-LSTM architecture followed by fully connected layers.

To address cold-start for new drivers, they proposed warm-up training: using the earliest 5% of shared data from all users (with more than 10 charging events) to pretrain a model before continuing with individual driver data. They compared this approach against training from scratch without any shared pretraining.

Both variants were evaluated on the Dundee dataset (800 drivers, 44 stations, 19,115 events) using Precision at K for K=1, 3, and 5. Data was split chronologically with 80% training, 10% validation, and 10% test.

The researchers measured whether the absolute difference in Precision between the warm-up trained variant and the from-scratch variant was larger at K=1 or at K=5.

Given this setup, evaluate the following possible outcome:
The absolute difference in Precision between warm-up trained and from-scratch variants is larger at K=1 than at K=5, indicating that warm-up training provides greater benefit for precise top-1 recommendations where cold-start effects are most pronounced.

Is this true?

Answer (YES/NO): NO